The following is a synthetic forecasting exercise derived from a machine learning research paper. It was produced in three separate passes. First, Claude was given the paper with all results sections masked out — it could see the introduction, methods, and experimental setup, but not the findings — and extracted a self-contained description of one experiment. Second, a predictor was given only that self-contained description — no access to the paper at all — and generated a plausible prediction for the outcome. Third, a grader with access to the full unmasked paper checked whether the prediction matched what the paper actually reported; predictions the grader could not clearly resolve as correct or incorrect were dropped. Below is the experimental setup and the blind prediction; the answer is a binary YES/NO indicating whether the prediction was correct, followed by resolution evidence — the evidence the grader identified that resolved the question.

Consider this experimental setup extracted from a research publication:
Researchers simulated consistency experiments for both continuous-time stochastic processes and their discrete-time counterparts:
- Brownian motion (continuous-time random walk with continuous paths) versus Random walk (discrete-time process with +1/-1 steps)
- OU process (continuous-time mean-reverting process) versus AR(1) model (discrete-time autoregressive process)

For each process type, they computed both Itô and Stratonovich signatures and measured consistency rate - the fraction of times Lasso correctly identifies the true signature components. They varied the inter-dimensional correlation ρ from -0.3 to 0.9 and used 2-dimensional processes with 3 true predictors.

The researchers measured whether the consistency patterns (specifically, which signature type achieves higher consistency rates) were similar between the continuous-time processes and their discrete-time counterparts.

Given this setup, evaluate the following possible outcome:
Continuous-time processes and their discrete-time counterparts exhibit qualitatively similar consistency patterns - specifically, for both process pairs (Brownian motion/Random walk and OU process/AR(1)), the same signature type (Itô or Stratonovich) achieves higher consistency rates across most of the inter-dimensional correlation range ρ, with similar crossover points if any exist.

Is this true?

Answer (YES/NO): YES